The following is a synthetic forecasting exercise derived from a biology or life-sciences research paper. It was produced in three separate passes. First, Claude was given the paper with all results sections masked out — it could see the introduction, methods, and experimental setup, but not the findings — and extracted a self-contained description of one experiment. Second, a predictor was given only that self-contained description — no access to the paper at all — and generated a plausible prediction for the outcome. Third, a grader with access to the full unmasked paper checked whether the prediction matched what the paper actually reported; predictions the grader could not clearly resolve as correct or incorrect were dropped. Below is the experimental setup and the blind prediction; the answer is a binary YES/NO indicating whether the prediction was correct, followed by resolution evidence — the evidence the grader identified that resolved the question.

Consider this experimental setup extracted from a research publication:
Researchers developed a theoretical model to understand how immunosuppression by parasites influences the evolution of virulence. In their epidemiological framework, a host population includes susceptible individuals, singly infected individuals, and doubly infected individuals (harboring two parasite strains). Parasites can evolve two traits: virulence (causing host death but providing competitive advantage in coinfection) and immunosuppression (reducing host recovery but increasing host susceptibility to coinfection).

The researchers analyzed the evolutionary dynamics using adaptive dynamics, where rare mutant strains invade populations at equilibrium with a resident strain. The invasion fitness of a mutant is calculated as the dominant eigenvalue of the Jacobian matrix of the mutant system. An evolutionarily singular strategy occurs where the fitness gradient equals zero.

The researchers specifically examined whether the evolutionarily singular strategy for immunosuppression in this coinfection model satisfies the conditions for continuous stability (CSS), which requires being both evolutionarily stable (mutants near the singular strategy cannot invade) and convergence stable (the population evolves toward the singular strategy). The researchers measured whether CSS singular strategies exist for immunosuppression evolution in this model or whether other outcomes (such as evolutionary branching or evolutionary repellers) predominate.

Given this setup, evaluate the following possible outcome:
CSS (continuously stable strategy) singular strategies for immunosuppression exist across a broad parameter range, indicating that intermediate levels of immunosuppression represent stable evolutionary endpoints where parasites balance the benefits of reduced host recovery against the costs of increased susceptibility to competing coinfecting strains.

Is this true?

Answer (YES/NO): NO